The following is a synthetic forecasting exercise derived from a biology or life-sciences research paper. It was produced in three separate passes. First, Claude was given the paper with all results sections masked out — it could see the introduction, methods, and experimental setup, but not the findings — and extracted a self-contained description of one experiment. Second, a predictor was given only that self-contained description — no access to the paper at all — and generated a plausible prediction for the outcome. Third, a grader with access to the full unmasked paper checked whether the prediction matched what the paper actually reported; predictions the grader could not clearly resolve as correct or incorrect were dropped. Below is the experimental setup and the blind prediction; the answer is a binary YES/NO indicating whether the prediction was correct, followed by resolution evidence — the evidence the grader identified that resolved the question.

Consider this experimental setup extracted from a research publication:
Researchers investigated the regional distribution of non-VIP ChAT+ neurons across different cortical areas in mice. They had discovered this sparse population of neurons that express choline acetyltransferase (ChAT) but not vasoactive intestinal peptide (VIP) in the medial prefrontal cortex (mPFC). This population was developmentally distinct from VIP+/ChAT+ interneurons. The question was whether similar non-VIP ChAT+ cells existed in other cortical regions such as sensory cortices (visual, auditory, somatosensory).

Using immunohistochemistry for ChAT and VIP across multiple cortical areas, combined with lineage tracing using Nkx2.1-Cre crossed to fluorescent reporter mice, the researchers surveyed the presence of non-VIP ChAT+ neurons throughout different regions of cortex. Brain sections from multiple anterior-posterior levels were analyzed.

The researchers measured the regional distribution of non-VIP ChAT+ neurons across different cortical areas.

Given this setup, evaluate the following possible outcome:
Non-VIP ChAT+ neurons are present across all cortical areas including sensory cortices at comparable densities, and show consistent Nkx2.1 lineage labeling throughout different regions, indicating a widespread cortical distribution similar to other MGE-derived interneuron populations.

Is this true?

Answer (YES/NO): NO